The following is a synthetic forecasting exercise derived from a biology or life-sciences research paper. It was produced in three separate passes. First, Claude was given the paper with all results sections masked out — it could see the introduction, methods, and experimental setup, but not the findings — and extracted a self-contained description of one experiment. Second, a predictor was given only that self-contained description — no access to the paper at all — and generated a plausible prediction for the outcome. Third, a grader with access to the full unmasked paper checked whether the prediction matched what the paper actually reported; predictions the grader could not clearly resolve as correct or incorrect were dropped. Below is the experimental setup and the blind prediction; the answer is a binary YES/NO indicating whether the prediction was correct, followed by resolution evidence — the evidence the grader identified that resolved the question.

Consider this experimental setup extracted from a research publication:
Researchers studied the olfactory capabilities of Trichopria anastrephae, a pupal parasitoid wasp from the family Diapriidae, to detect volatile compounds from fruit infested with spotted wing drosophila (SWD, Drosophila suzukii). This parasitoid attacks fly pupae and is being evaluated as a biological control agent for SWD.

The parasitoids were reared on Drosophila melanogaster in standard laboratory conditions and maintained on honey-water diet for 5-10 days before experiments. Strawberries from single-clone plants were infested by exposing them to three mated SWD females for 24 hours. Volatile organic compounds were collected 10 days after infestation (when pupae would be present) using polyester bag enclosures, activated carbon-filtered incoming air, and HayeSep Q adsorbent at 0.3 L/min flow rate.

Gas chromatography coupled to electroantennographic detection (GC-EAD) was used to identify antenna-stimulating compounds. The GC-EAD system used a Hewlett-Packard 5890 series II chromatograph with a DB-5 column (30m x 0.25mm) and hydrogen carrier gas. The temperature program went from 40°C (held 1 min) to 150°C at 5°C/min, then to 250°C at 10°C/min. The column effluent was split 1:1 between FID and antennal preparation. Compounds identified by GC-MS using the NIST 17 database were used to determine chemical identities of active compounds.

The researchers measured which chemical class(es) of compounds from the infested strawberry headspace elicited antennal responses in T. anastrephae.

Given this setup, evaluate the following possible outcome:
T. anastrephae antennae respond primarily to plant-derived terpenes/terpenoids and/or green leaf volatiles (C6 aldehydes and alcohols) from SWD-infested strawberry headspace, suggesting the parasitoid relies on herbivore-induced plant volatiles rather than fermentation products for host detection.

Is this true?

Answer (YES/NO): NO